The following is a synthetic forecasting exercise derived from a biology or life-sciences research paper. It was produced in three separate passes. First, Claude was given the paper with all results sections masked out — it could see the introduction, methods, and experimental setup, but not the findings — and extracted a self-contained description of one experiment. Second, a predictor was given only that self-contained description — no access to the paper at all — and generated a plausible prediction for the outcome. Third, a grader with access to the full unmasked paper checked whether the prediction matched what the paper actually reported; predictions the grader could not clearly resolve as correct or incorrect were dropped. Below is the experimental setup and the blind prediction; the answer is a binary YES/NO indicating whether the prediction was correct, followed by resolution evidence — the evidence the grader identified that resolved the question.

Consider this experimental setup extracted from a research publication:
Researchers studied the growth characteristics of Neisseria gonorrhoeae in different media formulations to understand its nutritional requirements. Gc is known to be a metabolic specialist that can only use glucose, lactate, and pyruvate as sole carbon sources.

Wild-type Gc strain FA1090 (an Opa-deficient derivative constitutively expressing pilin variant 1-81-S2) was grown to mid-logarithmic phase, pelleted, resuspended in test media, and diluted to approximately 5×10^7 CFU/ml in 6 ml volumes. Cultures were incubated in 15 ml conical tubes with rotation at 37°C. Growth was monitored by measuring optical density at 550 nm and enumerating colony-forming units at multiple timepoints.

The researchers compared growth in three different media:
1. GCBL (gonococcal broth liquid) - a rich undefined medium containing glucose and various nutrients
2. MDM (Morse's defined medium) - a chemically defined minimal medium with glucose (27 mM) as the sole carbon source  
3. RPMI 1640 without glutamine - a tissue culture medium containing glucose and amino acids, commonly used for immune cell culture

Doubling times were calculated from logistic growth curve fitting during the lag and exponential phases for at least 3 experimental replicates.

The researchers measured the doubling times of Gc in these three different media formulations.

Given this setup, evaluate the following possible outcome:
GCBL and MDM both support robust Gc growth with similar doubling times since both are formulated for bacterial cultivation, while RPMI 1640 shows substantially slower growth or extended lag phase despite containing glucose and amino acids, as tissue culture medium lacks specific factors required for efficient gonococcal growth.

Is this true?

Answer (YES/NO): NO